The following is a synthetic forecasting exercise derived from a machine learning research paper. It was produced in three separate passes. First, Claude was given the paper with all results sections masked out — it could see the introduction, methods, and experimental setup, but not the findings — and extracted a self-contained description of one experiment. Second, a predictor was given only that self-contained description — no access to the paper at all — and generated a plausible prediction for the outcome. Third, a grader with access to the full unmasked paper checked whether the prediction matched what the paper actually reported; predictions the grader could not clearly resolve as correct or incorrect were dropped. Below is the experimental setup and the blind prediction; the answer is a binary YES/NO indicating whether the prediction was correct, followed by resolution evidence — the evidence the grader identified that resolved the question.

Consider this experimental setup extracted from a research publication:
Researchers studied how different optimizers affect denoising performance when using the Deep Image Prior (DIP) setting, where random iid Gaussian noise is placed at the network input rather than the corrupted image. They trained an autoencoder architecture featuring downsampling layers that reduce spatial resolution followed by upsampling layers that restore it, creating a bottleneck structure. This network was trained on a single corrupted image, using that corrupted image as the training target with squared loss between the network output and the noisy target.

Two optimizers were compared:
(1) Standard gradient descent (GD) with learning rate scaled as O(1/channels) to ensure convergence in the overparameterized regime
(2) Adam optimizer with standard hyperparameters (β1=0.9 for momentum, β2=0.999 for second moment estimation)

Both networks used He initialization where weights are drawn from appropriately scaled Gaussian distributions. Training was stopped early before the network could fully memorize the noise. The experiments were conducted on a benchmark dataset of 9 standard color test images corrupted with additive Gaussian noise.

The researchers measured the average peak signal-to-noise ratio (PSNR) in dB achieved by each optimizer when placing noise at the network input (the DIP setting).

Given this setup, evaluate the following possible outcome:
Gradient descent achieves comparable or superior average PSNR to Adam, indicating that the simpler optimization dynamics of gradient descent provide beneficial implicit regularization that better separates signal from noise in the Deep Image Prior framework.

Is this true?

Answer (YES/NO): NO